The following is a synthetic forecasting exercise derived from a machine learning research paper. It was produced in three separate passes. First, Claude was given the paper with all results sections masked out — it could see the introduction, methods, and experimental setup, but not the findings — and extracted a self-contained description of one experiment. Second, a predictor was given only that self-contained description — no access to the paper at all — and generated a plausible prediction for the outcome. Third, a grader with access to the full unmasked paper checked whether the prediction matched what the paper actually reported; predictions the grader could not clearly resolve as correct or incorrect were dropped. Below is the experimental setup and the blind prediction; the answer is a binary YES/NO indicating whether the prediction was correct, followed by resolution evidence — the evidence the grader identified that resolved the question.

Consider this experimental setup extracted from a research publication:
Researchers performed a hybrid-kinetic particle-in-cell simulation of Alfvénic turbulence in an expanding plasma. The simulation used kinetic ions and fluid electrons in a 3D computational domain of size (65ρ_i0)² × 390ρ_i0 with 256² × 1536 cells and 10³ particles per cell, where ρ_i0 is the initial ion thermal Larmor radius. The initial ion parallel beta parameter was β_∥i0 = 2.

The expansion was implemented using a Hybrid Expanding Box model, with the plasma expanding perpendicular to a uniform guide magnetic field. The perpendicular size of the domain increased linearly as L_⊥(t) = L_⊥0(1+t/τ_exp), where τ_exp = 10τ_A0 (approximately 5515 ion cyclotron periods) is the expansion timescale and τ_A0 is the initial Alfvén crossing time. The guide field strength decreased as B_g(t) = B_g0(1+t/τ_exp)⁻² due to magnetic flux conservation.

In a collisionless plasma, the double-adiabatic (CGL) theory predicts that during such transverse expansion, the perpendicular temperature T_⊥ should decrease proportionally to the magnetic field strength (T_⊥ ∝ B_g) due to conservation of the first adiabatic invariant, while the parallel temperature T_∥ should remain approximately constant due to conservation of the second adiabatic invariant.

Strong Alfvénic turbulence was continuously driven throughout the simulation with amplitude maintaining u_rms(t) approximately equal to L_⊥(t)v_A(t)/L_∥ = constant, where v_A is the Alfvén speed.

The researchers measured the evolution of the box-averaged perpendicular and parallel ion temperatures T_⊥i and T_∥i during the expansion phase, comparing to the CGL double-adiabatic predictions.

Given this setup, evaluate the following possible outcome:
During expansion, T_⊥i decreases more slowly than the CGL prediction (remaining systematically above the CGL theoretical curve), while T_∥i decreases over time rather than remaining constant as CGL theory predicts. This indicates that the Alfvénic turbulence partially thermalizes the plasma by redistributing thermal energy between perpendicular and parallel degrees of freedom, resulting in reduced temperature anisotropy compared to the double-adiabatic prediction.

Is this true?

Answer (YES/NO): NO